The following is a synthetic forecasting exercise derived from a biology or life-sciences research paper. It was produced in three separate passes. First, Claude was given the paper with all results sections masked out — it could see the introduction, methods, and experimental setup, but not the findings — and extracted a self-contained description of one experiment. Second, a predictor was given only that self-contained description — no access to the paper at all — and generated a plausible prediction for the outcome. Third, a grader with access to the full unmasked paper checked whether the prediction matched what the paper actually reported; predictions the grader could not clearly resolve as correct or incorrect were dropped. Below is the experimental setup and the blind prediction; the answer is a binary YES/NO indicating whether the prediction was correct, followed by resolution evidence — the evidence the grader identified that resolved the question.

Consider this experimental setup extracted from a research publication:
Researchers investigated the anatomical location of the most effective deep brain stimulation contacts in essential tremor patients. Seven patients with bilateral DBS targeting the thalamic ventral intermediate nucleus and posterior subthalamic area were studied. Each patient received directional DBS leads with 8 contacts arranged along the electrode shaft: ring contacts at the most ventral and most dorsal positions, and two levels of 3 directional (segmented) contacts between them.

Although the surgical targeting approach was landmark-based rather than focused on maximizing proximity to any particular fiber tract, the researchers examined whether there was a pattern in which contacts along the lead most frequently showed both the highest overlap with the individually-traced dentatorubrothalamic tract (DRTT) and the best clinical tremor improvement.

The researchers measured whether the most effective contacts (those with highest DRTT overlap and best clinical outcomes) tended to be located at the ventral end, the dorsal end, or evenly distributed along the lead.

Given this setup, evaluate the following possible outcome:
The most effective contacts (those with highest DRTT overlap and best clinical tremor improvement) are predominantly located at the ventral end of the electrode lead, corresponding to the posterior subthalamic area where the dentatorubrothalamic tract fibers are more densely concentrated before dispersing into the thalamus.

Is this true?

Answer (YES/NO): YES